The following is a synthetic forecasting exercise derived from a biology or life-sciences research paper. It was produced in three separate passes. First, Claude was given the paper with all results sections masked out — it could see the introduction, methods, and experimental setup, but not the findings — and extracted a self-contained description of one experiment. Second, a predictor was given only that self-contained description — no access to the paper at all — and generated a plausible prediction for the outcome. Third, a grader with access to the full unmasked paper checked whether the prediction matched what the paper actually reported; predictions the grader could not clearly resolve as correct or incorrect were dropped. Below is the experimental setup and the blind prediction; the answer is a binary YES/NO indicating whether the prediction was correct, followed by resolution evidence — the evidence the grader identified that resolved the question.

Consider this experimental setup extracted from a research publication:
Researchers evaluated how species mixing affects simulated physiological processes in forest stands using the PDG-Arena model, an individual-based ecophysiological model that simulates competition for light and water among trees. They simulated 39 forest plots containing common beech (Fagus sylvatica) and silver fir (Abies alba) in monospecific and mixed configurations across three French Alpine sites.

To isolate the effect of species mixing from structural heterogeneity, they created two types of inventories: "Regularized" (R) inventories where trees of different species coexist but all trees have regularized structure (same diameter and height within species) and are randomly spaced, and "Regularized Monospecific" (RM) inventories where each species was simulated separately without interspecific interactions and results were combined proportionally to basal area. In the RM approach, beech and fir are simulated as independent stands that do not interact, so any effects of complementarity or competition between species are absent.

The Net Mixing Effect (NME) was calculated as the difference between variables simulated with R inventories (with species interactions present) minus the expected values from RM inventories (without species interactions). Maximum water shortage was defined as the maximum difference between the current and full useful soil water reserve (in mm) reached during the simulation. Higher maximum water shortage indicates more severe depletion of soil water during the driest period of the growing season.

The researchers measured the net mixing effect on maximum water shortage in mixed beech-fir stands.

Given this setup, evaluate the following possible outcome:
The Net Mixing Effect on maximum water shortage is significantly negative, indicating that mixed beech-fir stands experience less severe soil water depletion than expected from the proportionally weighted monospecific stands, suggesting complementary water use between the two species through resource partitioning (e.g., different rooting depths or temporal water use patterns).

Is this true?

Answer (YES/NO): NO